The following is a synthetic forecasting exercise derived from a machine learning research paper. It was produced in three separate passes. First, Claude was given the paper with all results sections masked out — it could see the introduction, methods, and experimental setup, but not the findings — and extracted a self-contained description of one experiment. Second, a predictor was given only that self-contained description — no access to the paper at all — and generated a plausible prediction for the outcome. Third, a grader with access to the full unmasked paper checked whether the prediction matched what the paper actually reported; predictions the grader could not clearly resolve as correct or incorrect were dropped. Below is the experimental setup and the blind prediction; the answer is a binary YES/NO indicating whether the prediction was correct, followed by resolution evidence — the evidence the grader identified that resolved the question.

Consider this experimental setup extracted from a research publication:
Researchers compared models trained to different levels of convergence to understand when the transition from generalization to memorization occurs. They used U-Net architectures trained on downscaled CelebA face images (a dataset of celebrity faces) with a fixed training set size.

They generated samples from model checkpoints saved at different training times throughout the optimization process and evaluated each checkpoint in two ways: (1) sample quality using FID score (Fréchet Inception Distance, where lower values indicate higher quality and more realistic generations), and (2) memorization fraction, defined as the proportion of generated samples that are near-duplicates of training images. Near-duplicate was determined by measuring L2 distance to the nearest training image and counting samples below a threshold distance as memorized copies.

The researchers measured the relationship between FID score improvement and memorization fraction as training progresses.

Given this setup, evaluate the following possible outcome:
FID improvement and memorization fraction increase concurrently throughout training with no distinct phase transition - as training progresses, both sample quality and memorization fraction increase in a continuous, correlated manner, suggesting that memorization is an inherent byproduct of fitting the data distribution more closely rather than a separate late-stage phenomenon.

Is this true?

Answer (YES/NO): NO